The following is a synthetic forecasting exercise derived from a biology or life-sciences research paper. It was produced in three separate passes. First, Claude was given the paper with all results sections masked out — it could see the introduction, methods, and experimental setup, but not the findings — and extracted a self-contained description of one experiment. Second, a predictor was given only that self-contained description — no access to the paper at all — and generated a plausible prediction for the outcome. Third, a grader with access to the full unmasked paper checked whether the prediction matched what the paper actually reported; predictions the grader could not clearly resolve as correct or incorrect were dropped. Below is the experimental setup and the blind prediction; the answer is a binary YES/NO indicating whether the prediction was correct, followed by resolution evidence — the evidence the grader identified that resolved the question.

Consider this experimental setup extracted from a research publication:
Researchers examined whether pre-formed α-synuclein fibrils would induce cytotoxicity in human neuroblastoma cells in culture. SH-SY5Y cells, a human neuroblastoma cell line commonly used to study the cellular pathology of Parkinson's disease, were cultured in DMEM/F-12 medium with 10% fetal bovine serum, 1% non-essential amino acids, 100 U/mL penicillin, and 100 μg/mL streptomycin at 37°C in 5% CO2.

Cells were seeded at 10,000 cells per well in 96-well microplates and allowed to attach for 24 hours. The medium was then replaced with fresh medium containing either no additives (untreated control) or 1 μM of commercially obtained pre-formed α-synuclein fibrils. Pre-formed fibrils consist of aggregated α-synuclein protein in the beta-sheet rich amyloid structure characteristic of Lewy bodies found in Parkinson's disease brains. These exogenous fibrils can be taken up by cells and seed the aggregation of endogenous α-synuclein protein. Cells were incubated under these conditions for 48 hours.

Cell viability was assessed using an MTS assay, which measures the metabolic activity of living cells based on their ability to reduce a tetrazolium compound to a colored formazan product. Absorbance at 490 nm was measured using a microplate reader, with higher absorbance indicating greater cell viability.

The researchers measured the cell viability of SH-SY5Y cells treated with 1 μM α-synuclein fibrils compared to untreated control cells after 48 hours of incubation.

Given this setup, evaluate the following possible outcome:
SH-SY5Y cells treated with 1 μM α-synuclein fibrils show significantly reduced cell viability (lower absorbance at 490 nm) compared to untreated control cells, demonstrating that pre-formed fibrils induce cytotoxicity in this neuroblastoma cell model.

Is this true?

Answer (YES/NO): YES